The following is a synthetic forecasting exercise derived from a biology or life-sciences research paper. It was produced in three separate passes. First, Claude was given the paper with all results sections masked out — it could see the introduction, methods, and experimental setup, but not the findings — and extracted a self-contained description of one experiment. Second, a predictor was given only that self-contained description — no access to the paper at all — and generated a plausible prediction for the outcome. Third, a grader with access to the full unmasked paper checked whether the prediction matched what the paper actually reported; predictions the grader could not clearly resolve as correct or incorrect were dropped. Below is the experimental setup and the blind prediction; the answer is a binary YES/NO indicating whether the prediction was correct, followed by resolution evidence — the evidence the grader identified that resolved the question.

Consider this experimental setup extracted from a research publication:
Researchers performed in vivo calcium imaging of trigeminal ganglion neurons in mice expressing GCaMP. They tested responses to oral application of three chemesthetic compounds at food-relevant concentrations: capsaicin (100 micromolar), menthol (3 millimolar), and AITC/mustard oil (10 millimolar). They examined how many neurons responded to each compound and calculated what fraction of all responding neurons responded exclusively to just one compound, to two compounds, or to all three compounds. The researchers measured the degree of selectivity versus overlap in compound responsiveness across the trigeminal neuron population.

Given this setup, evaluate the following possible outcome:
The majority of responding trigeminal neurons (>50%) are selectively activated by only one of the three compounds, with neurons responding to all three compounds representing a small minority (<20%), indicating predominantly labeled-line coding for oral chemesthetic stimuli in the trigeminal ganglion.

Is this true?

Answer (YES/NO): YES